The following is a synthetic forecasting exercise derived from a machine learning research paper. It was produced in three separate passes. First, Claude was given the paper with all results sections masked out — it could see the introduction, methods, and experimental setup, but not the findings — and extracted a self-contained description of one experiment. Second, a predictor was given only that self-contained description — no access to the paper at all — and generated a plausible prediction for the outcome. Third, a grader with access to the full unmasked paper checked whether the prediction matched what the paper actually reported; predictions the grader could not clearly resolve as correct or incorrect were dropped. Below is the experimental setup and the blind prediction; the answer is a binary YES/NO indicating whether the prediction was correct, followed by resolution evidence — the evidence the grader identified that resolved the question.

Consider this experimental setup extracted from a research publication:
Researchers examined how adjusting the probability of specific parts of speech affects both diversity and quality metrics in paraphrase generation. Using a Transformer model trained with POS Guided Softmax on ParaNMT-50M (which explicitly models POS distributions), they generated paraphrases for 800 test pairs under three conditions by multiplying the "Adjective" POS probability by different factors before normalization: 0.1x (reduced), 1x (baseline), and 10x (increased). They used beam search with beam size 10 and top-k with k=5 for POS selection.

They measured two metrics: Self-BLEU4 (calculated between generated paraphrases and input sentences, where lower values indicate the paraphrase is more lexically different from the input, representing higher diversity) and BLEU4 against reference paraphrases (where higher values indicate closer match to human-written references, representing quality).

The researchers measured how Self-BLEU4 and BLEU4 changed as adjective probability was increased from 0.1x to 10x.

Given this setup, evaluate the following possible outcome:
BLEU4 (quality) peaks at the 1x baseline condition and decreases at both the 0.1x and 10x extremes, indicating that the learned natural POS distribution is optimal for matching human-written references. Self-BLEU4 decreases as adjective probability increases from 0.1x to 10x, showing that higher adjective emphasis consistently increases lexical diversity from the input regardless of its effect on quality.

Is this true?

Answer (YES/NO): YES